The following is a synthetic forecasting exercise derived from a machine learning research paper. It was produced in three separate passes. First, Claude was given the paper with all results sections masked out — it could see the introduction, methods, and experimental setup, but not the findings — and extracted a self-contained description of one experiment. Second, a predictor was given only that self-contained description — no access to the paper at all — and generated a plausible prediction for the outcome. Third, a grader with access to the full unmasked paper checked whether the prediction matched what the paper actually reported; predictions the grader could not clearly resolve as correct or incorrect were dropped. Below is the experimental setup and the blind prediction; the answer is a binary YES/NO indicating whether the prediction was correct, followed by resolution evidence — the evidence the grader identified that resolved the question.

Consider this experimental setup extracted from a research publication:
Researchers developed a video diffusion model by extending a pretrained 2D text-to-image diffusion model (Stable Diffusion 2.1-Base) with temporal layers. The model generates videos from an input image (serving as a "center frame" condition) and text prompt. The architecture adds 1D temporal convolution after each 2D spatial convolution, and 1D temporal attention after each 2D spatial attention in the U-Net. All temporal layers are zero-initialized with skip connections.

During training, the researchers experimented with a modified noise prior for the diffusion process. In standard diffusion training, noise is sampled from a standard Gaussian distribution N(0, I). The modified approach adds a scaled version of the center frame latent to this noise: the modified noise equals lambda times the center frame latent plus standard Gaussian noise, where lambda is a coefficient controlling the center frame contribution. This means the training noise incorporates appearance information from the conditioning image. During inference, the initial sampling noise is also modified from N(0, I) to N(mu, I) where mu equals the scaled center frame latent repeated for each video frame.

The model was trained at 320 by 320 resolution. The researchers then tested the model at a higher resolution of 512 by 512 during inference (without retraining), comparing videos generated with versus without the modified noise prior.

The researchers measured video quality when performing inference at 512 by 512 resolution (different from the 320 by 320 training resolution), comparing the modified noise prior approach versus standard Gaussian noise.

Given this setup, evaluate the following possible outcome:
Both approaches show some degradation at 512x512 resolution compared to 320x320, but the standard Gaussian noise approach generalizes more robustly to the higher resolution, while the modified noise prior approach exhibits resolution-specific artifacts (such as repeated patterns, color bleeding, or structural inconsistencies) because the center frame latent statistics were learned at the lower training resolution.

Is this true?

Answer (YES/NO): NO